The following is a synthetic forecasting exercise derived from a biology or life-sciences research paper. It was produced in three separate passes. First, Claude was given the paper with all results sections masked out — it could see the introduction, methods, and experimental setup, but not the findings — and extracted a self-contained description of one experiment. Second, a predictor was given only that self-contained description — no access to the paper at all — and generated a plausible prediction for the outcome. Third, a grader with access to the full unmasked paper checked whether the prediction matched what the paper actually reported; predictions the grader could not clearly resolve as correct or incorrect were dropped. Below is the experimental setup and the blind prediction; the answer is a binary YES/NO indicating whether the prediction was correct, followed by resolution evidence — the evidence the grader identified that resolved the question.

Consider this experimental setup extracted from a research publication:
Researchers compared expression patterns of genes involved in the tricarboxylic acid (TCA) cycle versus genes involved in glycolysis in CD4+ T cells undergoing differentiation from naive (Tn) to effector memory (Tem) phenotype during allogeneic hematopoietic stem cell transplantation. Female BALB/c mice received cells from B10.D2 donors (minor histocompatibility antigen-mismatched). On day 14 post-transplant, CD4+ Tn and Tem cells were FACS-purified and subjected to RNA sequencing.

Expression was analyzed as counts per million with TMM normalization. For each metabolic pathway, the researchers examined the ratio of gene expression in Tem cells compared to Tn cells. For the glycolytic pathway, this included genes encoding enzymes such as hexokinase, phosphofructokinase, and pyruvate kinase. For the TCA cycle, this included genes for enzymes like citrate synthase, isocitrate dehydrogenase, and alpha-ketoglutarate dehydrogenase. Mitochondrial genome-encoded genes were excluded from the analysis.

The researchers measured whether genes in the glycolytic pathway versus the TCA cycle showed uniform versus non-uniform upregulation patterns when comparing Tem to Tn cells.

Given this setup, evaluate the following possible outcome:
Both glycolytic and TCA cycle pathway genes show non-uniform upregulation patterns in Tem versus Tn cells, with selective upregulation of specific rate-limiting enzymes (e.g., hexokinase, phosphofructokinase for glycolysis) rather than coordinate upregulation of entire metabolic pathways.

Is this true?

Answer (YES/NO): NO